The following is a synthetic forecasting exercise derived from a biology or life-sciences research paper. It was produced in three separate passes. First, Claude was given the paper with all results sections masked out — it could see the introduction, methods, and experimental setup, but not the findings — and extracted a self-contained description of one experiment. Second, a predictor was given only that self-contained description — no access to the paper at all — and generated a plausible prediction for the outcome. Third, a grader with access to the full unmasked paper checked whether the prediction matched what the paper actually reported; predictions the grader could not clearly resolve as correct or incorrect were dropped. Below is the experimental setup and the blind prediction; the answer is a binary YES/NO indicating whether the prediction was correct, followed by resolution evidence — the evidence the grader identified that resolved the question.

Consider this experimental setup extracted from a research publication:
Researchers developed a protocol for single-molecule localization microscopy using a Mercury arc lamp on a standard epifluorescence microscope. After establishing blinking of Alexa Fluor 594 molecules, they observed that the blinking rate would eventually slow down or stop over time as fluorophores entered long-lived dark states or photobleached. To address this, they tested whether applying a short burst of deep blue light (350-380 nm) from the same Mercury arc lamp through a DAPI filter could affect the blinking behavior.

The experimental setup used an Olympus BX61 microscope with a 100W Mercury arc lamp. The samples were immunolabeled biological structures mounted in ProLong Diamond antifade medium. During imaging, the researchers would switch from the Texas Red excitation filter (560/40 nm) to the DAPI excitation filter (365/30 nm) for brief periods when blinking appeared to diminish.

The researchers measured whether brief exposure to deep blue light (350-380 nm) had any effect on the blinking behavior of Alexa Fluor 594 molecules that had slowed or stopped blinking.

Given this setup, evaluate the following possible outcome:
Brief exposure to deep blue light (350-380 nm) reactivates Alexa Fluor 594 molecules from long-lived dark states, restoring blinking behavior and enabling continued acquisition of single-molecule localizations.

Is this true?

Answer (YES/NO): YES